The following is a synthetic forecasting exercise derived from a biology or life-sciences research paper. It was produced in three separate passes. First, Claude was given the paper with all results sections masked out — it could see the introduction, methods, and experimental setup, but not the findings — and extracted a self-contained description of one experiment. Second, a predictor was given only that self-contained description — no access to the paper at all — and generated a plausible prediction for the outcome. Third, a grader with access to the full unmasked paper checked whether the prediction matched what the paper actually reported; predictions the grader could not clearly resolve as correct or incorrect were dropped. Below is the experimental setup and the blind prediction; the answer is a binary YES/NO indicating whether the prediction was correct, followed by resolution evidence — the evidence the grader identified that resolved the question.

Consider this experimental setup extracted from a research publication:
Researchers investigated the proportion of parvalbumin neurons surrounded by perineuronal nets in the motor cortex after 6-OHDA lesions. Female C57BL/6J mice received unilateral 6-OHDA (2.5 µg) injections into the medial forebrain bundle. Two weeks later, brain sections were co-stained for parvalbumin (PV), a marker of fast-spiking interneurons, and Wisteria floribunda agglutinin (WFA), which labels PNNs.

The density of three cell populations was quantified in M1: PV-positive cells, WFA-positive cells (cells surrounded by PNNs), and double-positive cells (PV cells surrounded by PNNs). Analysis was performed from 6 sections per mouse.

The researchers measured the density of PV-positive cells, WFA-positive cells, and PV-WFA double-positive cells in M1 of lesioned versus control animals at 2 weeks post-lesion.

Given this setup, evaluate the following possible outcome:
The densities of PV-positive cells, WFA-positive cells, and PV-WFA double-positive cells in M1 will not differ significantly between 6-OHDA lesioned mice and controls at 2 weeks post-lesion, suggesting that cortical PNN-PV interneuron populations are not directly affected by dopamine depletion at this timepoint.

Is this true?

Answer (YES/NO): NO